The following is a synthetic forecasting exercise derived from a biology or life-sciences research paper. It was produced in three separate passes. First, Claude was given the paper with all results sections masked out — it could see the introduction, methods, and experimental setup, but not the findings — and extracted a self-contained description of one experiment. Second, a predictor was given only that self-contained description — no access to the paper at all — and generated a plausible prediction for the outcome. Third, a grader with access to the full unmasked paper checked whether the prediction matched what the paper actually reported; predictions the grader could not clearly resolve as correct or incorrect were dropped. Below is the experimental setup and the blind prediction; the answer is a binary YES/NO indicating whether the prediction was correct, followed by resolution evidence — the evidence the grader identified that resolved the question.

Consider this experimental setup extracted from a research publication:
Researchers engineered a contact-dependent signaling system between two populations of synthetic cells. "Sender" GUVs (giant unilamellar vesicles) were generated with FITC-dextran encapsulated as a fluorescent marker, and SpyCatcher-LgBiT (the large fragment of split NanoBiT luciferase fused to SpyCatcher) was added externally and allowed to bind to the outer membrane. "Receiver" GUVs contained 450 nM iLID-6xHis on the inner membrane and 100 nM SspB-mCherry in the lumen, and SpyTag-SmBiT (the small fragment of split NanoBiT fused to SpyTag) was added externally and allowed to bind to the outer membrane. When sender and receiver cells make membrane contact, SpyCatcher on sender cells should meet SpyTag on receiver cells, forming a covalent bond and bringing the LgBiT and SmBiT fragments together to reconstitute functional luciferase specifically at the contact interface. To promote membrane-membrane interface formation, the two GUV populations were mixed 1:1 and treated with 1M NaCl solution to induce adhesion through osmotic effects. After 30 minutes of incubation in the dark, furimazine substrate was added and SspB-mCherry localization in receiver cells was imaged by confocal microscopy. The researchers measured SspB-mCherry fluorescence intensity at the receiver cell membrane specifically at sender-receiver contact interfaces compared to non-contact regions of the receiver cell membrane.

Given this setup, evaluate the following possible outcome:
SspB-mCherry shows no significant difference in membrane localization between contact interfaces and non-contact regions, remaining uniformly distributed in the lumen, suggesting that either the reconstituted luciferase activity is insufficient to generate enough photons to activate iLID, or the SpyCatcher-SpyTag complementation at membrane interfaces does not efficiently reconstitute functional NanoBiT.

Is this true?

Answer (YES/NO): NO